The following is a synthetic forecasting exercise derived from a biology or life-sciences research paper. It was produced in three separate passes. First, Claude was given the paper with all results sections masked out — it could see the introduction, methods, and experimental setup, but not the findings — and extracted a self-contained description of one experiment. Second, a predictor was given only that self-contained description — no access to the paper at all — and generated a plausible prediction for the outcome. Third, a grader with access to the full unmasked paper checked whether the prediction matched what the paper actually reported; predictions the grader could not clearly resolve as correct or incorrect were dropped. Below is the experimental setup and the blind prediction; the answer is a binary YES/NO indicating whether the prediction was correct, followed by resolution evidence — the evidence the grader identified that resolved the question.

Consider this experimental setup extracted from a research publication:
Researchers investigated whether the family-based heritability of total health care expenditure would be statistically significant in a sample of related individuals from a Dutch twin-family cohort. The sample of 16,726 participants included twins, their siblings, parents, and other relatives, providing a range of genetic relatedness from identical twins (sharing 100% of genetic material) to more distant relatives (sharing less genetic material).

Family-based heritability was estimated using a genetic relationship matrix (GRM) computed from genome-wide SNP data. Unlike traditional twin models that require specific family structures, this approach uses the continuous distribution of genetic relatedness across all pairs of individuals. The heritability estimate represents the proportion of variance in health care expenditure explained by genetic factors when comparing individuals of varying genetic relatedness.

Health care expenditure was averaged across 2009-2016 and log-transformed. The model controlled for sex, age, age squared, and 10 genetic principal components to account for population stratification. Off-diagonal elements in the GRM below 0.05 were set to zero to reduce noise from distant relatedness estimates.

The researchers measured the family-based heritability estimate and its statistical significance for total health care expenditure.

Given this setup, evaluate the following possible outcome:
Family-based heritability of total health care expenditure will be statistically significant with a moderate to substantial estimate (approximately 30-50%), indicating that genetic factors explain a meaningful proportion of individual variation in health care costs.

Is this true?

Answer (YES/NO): YES